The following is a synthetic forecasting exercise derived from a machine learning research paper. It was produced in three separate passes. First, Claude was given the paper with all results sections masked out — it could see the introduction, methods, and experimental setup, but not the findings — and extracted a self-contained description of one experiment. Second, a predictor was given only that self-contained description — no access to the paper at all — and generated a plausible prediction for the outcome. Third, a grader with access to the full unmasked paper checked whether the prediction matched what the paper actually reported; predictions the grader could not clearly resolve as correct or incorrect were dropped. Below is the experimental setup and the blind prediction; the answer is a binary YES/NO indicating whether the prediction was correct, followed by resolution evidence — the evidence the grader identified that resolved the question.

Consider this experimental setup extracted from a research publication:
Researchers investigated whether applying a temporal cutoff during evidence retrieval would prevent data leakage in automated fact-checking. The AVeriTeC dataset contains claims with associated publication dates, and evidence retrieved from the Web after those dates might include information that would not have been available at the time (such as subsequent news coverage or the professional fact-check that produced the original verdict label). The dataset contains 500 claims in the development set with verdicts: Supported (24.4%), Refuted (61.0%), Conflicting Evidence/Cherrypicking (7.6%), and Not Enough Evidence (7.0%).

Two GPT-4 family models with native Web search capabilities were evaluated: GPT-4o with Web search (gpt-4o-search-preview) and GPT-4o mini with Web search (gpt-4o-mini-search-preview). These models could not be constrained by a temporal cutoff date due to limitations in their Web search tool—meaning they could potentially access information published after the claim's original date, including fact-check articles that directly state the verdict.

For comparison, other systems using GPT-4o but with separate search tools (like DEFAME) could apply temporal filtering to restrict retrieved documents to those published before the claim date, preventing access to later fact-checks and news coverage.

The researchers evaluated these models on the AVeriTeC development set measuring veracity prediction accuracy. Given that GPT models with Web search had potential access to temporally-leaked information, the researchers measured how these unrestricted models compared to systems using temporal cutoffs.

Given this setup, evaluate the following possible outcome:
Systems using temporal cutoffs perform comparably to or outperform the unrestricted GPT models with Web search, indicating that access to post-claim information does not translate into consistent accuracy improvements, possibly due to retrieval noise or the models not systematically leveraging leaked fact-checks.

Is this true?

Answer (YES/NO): YES